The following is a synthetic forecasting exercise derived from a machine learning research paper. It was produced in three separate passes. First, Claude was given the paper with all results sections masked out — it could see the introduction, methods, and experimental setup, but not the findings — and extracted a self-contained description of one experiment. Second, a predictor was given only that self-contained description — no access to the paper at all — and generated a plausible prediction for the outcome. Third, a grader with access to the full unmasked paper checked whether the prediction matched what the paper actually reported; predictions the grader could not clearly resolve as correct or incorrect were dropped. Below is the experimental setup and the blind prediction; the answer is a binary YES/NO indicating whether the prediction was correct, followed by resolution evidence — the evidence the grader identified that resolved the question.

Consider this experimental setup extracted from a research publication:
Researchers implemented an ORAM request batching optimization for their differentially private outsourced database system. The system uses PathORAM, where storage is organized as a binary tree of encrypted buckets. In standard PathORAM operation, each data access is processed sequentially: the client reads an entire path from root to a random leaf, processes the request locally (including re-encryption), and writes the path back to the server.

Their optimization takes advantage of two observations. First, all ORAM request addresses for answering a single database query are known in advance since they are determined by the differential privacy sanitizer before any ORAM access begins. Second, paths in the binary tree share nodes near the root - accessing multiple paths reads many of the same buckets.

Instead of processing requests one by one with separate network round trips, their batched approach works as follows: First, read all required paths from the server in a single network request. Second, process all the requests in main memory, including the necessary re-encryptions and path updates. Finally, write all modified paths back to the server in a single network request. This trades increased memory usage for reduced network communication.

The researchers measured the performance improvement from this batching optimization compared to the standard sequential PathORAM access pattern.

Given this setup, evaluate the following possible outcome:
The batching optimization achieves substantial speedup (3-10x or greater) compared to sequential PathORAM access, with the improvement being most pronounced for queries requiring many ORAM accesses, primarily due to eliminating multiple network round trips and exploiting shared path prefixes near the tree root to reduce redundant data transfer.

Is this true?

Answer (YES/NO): YES